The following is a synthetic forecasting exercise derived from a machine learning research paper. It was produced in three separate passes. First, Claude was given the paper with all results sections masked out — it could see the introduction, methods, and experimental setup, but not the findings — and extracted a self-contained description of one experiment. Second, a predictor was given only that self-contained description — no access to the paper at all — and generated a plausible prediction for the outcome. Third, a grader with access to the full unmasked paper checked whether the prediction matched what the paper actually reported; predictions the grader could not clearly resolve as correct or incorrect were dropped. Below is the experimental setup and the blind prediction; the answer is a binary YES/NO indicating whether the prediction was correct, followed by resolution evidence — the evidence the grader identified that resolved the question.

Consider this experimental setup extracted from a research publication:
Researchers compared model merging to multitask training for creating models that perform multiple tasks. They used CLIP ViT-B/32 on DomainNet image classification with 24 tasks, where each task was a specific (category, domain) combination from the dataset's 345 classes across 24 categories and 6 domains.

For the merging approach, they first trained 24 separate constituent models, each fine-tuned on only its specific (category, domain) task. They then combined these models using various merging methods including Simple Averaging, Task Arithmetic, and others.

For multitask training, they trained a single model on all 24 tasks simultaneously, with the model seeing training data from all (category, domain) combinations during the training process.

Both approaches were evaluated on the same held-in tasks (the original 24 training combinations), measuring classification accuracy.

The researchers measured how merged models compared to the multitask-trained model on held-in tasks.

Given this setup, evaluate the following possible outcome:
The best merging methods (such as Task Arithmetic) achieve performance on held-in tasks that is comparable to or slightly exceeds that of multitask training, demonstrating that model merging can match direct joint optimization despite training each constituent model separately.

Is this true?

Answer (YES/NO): NO